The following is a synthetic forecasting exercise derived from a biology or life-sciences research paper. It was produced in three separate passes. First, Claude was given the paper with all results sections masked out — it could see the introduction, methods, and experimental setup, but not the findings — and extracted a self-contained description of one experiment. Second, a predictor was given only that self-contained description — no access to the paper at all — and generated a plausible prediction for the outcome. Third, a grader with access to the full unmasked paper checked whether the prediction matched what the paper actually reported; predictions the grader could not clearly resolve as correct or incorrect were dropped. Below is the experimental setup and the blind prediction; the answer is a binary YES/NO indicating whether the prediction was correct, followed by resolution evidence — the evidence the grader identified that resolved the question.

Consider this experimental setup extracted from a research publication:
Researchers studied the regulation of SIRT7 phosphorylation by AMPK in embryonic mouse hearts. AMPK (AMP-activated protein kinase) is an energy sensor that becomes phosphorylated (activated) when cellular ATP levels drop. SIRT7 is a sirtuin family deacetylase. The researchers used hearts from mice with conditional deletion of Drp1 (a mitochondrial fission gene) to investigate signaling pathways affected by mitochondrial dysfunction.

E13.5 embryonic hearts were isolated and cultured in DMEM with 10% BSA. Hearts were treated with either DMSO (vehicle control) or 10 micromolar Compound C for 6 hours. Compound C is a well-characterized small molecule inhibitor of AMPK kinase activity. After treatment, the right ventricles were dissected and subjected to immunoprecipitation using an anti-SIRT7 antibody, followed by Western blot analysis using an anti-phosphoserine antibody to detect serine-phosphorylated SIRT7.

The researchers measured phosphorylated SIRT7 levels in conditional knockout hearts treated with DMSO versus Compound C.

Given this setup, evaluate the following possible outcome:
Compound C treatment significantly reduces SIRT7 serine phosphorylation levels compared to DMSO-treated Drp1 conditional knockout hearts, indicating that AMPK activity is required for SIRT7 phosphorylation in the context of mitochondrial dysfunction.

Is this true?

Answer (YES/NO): YES